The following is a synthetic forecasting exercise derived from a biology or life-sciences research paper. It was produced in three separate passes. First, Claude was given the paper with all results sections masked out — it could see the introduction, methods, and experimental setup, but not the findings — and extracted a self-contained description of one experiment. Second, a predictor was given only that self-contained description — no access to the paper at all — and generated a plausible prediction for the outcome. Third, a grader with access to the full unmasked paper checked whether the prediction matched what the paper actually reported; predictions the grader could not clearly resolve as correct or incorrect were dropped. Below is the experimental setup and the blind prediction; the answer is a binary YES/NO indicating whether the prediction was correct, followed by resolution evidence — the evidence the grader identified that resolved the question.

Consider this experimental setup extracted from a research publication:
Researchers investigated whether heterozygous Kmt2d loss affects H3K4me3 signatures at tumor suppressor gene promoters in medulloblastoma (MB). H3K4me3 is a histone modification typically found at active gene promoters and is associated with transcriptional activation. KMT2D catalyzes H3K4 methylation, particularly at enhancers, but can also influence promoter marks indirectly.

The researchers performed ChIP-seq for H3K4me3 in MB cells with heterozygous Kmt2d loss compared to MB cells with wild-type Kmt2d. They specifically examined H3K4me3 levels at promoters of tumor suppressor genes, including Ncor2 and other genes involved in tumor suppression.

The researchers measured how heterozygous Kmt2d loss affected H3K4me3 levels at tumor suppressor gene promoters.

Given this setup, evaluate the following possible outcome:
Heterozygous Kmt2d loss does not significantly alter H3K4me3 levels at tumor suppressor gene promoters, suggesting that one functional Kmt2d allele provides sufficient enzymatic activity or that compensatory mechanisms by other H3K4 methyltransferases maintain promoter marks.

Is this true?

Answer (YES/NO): NO